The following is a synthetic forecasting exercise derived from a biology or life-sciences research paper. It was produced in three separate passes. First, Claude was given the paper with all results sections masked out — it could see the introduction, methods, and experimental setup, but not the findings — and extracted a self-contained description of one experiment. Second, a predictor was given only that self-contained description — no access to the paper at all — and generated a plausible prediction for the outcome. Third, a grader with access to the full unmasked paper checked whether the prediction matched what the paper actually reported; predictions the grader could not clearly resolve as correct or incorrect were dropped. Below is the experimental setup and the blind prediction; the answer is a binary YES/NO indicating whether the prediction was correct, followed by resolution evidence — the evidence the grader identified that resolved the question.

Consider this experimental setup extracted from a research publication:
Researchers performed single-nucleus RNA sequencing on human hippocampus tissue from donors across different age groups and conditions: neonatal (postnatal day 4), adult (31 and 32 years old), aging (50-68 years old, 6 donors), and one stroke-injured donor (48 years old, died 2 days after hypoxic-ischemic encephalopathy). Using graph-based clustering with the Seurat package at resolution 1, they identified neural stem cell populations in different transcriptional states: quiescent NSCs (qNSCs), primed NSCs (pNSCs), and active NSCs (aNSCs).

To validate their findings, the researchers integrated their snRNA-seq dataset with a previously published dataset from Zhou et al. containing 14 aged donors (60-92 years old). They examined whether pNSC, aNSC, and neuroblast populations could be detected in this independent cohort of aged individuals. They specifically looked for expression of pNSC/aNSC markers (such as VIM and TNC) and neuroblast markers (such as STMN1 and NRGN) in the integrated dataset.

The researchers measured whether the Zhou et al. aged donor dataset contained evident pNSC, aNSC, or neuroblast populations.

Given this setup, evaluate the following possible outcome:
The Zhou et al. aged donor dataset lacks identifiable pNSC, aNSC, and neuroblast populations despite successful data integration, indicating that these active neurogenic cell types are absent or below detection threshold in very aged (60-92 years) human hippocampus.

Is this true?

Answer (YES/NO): YES